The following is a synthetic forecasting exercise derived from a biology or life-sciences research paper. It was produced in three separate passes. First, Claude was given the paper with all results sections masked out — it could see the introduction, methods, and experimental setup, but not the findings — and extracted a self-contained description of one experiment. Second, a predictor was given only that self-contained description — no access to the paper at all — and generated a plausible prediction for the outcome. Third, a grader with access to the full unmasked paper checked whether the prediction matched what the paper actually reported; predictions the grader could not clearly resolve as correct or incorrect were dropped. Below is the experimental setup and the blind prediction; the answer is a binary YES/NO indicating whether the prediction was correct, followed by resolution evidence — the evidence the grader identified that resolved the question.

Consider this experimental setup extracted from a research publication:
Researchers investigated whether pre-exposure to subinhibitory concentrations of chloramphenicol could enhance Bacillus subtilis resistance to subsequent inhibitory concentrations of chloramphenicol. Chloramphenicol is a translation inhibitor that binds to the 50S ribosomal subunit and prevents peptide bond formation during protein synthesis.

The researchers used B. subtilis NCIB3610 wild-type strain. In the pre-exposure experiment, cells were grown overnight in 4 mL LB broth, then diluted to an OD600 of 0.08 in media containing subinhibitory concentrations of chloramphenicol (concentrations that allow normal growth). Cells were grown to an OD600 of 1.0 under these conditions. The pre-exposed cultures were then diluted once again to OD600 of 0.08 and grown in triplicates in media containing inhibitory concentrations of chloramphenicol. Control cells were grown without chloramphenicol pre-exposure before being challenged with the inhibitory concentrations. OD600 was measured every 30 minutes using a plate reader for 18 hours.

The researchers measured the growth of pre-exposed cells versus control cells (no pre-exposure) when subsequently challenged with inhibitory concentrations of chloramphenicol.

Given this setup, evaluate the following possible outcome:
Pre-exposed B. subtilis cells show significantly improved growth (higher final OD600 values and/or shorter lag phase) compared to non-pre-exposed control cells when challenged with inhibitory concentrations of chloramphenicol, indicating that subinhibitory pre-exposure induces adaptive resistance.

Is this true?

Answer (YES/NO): NO